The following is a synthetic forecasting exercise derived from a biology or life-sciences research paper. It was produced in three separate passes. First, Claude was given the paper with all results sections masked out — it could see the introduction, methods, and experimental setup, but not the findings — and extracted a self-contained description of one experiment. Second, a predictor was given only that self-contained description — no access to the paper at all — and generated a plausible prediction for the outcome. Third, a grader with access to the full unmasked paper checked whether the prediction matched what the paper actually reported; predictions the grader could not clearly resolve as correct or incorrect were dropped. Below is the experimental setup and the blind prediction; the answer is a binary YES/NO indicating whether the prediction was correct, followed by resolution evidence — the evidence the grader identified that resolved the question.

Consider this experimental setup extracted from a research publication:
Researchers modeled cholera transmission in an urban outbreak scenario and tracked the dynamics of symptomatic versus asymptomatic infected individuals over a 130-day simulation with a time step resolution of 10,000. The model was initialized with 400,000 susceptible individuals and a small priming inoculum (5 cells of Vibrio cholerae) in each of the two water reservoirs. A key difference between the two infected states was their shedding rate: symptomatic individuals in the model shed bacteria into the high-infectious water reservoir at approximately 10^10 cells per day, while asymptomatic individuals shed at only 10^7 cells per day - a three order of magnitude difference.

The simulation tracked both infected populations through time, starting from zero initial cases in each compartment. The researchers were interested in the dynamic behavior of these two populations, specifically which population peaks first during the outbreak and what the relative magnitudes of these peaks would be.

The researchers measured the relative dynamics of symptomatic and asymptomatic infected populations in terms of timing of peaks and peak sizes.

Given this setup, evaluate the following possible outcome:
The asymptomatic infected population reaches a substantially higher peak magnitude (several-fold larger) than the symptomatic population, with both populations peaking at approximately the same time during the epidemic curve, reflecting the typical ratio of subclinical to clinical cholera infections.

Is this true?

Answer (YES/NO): NO